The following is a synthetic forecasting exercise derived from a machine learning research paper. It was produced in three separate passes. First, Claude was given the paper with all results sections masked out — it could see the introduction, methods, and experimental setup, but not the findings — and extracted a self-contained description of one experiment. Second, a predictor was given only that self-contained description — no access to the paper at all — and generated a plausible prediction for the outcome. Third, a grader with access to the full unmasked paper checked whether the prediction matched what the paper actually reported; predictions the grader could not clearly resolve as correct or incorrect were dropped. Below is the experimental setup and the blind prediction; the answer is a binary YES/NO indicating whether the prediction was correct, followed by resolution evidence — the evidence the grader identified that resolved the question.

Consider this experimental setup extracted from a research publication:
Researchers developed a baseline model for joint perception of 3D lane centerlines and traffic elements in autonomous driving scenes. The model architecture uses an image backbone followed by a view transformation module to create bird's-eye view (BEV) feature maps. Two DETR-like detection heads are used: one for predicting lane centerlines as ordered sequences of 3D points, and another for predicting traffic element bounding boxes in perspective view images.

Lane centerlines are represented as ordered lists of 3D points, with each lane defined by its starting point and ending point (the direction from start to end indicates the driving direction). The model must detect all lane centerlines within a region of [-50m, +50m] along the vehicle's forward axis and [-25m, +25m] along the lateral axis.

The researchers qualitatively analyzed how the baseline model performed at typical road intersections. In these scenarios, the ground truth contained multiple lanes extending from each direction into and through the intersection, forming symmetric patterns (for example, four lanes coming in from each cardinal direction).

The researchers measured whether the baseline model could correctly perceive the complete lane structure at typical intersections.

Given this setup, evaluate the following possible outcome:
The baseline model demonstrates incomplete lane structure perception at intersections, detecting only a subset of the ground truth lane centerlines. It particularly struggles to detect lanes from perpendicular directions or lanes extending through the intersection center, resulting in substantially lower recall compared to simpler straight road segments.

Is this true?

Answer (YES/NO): NO